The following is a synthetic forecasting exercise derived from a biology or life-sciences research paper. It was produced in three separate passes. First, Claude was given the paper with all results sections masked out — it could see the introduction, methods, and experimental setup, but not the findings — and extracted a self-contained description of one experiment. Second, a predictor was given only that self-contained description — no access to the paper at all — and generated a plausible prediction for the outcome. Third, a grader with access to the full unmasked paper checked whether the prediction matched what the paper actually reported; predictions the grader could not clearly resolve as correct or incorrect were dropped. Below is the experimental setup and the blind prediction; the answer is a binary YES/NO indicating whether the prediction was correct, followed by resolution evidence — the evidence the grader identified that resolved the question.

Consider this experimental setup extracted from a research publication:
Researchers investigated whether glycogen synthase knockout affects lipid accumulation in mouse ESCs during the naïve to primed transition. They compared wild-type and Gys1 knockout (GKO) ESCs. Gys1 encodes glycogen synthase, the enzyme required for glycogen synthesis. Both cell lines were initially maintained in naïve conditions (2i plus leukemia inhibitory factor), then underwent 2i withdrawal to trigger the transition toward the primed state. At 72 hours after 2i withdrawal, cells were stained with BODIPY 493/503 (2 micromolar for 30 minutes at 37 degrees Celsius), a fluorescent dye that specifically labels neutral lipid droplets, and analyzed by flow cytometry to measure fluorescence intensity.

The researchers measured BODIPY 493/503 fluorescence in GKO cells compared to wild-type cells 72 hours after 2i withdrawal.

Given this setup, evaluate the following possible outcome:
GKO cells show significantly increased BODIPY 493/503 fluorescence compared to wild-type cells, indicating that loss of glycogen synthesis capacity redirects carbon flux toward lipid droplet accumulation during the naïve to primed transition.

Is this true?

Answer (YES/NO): NO